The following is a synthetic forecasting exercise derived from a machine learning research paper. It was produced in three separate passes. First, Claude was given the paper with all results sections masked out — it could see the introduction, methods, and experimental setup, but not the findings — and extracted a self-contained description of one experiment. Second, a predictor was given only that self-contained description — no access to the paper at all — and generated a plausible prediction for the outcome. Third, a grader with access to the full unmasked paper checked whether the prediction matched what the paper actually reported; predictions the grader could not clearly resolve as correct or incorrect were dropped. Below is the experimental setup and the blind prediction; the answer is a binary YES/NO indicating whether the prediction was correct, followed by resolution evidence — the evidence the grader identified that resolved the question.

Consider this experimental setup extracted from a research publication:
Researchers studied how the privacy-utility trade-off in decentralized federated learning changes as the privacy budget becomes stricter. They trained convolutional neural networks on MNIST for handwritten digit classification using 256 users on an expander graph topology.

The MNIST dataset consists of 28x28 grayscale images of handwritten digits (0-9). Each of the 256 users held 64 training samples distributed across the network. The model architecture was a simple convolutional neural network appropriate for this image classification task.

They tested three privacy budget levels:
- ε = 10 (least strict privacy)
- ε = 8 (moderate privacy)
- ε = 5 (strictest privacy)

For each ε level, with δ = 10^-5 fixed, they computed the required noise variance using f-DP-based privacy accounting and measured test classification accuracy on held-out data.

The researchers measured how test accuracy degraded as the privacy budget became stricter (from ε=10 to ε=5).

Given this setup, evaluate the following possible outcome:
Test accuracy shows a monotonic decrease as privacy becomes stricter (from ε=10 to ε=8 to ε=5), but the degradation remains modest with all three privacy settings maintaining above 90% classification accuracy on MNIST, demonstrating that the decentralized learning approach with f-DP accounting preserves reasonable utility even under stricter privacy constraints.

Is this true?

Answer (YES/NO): NO